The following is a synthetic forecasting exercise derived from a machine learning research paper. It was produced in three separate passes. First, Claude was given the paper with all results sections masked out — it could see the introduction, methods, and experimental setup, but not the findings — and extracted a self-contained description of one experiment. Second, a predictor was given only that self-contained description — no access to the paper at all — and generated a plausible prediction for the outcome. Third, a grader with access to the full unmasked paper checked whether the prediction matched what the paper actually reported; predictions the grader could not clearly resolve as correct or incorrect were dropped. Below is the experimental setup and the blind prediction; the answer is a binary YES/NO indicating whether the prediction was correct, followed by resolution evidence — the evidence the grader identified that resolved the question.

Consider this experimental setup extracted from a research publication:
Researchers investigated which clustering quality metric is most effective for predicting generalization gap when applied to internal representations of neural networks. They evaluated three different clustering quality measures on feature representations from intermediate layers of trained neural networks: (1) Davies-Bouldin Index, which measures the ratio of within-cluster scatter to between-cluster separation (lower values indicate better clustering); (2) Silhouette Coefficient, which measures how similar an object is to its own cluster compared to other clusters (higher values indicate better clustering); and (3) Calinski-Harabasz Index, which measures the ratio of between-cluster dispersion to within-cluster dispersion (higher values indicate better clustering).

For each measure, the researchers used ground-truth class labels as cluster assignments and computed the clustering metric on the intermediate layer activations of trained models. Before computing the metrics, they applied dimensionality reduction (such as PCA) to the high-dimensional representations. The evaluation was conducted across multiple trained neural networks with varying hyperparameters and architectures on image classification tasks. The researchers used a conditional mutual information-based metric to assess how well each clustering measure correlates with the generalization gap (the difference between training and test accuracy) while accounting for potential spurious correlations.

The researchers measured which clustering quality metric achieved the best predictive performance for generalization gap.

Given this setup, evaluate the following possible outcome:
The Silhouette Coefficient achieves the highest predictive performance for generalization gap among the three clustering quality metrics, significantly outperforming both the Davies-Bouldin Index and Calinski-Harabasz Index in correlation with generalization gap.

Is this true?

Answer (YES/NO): NO